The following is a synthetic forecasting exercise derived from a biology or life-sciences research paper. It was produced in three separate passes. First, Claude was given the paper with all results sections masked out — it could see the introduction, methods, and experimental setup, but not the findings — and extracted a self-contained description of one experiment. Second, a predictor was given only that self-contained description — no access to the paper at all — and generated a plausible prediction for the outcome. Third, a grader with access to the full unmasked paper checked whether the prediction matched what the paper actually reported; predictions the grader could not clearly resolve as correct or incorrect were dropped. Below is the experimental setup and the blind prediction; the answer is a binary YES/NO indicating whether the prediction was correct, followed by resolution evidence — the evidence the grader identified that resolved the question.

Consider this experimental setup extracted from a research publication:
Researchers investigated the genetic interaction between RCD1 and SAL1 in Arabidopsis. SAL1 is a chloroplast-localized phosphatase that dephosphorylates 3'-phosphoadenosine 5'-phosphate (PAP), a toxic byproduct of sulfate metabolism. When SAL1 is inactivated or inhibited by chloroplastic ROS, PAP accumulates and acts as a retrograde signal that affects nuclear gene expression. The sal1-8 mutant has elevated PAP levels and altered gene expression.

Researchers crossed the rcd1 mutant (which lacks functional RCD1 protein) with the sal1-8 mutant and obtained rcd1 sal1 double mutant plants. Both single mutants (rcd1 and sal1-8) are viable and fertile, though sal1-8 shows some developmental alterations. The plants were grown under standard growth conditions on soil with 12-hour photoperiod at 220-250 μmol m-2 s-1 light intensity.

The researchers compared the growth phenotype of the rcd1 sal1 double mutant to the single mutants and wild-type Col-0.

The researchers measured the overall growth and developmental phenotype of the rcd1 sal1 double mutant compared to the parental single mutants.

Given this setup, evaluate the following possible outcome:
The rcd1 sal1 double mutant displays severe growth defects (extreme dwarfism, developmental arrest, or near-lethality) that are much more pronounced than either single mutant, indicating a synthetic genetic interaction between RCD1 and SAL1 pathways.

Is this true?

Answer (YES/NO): YES